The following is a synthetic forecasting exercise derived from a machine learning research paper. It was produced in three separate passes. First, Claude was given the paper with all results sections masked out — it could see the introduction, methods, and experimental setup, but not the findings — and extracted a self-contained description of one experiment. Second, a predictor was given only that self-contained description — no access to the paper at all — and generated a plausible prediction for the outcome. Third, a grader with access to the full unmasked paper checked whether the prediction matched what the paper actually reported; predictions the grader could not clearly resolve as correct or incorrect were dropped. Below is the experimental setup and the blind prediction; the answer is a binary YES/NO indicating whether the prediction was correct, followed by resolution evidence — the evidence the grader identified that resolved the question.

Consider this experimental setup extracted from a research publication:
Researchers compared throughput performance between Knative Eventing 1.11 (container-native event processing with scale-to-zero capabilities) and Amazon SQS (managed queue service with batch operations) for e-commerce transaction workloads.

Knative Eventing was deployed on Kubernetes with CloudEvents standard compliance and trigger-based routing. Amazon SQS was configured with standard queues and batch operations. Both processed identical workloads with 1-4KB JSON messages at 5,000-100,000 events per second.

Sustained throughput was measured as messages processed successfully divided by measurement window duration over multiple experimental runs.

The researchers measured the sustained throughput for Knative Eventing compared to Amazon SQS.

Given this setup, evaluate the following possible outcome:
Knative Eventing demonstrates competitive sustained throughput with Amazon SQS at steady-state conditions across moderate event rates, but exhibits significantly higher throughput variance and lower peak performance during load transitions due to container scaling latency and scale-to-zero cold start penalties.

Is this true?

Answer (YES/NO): NO